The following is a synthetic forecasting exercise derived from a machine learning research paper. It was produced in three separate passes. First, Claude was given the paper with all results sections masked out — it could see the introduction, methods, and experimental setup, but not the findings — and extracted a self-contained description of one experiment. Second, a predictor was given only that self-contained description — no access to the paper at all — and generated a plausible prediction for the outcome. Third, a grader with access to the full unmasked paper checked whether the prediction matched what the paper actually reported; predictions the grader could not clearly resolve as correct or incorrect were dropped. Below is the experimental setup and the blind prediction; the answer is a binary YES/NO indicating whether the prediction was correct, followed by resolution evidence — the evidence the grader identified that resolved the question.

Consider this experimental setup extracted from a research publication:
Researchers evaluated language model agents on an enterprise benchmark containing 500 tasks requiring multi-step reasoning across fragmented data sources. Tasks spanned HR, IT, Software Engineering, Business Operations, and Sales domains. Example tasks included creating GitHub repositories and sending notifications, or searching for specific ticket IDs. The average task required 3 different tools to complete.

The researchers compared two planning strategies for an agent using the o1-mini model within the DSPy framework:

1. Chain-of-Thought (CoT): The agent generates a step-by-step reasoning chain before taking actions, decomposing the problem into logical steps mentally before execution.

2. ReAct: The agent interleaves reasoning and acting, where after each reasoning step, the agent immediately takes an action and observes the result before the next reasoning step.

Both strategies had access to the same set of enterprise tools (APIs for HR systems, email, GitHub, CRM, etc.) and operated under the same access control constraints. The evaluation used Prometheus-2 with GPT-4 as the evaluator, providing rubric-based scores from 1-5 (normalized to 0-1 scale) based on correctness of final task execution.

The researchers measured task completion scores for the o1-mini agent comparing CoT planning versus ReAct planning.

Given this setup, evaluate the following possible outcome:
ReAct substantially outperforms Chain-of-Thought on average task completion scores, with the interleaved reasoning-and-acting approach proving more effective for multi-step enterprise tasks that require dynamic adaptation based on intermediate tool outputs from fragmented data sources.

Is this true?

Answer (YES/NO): NO